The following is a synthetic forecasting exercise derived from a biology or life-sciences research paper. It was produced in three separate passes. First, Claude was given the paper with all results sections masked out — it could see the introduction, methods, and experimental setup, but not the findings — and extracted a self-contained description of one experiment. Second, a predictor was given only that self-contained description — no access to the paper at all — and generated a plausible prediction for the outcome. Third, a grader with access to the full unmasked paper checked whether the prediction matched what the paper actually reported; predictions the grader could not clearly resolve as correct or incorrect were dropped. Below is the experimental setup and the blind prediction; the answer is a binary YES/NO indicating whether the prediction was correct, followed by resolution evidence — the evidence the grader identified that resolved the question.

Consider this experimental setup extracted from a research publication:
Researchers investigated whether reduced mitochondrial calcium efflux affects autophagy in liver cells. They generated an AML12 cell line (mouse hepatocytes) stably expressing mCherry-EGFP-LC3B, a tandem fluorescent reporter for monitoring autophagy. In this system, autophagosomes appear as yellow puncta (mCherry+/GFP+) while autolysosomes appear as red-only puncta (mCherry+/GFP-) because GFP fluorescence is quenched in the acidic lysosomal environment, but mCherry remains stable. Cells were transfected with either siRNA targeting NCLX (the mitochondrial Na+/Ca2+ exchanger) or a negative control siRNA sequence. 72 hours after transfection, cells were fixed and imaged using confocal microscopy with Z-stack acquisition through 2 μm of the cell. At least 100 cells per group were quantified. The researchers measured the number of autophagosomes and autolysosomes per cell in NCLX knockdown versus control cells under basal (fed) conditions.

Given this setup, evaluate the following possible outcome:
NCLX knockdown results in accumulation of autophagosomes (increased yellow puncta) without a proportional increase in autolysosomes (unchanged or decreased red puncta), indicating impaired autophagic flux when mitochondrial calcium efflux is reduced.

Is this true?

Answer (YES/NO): NO